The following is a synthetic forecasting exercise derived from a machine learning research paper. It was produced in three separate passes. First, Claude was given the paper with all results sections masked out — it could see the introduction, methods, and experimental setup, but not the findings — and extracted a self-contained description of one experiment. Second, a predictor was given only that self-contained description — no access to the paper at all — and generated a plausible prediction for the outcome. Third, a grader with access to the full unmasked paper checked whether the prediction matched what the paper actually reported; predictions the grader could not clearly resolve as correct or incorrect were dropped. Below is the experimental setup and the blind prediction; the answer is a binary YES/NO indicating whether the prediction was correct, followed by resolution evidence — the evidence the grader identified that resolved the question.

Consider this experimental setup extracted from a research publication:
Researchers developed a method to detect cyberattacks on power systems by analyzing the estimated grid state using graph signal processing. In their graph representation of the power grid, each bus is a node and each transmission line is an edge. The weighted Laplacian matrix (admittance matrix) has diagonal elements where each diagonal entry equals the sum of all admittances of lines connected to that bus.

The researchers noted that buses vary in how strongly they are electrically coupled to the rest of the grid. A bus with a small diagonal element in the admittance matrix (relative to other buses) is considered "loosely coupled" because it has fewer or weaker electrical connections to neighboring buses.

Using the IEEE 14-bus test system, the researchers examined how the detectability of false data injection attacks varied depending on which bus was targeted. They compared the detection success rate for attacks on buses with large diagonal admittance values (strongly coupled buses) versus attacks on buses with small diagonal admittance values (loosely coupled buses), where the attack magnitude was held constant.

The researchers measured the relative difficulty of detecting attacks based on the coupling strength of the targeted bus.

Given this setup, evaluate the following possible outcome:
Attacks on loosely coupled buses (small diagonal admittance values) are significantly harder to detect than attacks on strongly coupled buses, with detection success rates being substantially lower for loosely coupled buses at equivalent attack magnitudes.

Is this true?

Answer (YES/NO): YES